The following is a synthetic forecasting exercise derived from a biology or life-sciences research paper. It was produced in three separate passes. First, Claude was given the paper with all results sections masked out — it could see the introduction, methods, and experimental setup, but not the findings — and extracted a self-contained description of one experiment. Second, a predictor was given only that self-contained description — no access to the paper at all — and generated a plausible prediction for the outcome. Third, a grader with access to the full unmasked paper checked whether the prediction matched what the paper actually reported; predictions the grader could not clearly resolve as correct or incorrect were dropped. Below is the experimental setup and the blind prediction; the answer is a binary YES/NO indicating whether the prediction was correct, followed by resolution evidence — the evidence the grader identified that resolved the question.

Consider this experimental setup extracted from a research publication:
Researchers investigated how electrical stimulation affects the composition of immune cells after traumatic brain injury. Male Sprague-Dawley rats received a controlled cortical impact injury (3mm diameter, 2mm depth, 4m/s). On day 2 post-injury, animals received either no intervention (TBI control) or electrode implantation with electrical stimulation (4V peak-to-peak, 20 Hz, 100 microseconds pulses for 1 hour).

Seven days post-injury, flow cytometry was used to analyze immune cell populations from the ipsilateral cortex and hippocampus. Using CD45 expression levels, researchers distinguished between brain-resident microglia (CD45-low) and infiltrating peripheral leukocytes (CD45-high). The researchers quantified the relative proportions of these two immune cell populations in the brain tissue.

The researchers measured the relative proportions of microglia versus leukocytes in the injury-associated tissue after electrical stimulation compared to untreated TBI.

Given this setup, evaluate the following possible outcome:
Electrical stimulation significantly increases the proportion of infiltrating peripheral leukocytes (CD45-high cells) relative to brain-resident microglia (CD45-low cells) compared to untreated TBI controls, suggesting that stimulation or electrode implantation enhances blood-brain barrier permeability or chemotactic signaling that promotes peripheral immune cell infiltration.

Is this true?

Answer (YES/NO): NO